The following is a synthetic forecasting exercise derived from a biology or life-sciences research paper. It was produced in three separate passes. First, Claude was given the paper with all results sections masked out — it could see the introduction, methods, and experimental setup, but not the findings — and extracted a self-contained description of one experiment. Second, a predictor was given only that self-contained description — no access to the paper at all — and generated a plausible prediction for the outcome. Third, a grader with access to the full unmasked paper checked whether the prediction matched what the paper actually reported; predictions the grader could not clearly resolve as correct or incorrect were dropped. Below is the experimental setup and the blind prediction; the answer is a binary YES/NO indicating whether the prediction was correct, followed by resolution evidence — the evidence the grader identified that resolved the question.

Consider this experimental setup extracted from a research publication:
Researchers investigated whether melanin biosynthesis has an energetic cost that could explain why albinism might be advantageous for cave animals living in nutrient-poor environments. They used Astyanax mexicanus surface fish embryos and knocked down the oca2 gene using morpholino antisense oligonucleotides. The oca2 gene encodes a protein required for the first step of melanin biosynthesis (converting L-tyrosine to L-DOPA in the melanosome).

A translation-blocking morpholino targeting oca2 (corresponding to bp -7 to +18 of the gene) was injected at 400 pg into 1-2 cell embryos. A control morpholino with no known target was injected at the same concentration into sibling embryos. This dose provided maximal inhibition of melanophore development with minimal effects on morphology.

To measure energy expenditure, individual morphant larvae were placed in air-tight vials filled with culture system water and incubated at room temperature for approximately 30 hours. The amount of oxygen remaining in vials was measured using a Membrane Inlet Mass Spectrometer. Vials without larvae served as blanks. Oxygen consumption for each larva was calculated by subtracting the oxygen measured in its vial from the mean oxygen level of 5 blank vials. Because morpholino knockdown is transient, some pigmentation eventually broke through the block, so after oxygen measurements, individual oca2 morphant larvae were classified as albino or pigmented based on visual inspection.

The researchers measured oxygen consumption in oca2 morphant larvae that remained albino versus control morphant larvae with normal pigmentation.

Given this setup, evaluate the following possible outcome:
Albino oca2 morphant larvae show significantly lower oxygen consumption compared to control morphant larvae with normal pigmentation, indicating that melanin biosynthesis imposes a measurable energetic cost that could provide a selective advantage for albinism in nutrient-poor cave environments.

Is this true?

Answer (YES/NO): YES